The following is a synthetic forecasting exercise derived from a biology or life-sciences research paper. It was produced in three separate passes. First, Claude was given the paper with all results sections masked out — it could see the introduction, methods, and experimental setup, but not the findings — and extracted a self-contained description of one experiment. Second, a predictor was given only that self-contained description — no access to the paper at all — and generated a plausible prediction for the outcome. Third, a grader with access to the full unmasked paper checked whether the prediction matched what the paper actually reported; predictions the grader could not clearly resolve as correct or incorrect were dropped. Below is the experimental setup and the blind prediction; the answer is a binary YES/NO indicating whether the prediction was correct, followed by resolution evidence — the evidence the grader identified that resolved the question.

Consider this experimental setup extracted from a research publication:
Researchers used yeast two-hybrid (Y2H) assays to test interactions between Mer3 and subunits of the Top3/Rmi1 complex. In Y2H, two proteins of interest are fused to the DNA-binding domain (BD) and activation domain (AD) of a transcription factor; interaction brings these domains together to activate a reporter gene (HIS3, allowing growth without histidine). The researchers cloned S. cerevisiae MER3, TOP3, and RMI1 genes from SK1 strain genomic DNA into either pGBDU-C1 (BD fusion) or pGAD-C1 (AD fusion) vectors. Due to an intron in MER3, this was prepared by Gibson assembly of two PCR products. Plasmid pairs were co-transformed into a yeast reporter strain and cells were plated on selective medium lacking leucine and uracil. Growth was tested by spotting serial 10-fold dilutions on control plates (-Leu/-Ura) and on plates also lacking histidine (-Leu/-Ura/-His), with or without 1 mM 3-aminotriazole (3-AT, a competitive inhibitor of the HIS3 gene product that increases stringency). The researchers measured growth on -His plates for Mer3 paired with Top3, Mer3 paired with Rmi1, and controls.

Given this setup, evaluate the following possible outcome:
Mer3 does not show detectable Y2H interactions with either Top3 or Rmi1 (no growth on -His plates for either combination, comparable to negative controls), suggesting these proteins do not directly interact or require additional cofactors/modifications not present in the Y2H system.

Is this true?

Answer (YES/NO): NO